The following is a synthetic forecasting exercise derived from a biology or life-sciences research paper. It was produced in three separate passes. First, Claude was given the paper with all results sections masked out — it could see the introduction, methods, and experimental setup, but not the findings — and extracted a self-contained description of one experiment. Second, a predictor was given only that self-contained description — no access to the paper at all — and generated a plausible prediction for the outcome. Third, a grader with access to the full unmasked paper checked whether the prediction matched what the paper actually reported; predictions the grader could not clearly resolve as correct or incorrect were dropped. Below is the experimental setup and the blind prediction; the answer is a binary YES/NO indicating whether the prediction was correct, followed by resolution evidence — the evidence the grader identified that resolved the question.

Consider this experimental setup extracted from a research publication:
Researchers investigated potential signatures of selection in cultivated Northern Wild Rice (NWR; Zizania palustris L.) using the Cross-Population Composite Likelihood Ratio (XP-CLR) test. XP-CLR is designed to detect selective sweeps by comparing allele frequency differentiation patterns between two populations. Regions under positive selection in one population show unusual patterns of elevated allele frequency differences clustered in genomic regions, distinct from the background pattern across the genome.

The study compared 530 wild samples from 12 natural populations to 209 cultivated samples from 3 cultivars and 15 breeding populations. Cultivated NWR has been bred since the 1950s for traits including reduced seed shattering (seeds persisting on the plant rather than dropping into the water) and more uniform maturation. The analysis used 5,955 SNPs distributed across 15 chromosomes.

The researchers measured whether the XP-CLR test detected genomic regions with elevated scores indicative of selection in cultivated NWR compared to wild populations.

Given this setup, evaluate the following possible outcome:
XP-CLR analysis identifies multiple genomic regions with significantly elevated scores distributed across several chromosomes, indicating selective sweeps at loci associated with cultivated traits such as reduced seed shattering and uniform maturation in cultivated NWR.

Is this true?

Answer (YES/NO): NO